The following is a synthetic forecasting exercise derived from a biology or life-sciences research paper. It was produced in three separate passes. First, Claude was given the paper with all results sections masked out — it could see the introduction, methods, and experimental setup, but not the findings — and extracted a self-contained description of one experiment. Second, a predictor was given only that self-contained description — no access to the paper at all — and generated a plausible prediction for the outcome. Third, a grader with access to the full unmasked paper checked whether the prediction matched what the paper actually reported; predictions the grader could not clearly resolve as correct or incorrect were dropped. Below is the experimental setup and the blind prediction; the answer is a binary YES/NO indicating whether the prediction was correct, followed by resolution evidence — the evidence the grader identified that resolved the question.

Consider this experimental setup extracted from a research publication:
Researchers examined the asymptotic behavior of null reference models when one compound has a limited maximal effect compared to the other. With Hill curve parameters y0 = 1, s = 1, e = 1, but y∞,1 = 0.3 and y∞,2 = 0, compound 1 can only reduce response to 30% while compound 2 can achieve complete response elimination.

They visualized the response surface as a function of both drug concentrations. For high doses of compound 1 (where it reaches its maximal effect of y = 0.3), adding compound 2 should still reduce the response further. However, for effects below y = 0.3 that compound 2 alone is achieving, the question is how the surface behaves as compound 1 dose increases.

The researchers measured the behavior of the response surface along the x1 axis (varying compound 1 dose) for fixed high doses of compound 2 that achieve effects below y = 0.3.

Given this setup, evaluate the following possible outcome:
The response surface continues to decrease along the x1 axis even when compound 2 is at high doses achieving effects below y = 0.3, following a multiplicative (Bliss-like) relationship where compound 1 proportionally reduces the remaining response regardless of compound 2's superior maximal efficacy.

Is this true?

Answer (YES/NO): NO